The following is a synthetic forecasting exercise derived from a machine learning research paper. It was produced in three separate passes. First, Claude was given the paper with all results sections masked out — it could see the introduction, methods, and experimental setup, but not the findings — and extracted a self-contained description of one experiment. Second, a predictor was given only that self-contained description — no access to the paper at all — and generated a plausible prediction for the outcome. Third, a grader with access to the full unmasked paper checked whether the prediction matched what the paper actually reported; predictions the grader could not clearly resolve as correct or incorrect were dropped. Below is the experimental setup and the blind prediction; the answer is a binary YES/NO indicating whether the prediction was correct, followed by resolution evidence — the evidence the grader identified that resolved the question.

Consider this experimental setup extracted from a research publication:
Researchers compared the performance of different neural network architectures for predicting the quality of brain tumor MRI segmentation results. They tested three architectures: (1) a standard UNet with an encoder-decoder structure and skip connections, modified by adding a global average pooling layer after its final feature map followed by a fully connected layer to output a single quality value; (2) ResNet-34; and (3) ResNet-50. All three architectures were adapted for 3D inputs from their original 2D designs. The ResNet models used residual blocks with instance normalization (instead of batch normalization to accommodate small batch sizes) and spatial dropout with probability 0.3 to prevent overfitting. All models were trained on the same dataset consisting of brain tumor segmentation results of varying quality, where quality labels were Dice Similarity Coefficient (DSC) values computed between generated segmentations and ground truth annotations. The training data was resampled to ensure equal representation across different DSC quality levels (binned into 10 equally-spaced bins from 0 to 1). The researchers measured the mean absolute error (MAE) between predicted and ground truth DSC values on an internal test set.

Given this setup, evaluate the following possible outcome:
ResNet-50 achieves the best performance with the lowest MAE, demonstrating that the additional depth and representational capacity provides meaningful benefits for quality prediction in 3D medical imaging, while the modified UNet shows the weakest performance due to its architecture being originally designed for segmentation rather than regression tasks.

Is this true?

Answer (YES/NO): NO